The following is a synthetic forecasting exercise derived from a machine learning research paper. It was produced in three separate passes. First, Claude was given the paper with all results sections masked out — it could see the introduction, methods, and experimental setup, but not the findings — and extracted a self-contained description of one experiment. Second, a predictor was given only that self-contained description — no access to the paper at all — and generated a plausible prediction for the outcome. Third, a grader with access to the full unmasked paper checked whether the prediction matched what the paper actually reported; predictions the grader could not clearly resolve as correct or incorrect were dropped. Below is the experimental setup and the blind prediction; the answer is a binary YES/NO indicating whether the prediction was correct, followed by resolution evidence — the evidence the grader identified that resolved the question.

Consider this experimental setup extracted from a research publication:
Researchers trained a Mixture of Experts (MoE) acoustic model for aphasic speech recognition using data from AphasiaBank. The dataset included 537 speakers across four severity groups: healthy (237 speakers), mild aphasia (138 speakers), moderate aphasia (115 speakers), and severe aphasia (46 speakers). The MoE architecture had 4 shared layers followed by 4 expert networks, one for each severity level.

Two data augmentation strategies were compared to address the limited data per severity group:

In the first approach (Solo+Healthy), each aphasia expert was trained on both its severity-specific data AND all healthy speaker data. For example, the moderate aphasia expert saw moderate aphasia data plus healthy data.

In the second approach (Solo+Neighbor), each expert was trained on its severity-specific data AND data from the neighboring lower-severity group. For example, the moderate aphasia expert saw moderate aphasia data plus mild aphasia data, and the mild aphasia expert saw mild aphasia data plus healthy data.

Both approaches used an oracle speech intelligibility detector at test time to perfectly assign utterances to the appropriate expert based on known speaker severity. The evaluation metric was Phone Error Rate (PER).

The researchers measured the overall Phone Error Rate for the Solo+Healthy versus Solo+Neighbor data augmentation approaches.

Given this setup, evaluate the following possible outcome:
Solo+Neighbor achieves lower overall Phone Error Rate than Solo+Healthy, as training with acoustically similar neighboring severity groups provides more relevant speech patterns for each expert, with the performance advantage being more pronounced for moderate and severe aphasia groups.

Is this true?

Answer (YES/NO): NO